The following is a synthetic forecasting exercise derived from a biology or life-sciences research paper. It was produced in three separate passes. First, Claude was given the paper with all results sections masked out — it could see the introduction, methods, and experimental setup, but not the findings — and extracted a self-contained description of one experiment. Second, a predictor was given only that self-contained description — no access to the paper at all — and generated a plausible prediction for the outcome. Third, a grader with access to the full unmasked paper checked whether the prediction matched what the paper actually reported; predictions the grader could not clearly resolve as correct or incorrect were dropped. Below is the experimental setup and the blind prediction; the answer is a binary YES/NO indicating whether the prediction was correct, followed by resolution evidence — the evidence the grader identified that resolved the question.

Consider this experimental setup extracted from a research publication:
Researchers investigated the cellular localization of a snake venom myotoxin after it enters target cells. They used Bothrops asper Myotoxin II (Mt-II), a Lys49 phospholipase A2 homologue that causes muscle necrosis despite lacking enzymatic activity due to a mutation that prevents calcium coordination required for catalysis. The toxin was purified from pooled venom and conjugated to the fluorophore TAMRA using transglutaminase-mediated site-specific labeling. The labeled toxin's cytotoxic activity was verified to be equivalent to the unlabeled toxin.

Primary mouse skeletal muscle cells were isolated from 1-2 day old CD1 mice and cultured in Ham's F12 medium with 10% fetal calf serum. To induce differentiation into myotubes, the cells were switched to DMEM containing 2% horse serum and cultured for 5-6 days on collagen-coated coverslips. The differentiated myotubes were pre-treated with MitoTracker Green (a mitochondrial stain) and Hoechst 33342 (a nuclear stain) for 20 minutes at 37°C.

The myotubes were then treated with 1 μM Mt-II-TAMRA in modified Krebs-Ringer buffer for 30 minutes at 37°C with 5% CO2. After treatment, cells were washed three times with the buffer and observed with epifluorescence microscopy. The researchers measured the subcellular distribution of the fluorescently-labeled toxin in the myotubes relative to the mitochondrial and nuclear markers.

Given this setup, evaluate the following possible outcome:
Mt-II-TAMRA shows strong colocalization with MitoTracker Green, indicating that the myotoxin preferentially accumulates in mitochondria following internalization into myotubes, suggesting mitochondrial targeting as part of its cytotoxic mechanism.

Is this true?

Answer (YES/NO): NO